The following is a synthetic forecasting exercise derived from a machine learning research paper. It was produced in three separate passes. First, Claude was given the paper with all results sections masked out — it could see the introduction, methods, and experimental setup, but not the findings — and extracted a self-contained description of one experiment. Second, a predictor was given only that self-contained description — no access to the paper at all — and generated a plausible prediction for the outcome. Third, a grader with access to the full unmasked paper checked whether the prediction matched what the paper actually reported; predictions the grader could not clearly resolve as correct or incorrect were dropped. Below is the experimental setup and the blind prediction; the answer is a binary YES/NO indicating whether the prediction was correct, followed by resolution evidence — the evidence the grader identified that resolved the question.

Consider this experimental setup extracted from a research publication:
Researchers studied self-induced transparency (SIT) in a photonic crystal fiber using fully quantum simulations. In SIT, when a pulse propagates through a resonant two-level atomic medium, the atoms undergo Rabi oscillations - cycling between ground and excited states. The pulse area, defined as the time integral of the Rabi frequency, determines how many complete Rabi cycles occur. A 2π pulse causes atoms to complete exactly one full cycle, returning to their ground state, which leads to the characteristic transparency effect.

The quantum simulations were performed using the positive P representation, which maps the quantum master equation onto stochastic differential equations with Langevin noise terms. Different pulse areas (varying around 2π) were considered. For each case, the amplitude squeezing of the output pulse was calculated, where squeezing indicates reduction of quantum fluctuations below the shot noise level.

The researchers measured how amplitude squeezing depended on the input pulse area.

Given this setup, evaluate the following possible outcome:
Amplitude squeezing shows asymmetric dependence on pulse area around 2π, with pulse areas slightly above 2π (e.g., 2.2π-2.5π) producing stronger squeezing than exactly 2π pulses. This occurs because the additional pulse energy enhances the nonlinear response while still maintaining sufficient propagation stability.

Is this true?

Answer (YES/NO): NO